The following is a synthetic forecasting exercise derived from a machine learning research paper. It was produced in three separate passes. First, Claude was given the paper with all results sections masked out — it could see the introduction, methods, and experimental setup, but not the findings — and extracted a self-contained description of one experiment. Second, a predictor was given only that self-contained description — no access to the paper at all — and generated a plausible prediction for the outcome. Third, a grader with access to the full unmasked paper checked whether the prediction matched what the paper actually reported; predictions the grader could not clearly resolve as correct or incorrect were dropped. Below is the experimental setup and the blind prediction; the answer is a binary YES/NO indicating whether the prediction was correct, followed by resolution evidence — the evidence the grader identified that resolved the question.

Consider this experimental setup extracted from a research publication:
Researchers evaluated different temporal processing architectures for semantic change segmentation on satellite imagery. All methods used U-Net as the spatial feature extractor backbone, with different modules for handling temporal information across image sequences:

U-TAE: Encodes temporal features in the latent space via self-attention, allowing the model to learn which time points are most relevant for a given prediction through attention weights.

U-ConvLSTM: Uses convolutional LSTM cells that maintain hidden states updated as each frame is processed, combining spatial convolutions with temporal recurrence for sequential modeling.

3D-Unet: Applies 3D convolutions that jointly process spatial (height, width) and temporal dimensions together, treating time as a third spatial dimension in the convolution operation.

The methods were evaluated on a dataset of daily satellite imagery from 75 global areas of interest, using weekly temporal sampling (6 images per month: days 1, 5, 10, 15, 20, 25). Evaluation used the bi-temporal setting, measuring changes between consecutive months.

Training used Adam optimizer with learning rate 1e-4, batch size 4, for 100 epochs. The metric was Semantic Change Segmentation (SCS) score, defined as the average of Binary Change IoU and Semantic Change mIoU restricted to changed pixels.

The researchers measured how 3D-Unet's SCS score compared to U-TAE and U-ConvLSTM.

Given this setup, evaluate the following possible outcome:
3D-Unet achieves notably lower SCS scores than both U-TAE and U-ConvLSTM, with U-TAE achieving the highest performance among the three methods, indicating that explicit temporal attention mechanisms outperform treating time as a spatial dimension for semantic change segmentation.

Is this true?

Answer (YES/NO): YES